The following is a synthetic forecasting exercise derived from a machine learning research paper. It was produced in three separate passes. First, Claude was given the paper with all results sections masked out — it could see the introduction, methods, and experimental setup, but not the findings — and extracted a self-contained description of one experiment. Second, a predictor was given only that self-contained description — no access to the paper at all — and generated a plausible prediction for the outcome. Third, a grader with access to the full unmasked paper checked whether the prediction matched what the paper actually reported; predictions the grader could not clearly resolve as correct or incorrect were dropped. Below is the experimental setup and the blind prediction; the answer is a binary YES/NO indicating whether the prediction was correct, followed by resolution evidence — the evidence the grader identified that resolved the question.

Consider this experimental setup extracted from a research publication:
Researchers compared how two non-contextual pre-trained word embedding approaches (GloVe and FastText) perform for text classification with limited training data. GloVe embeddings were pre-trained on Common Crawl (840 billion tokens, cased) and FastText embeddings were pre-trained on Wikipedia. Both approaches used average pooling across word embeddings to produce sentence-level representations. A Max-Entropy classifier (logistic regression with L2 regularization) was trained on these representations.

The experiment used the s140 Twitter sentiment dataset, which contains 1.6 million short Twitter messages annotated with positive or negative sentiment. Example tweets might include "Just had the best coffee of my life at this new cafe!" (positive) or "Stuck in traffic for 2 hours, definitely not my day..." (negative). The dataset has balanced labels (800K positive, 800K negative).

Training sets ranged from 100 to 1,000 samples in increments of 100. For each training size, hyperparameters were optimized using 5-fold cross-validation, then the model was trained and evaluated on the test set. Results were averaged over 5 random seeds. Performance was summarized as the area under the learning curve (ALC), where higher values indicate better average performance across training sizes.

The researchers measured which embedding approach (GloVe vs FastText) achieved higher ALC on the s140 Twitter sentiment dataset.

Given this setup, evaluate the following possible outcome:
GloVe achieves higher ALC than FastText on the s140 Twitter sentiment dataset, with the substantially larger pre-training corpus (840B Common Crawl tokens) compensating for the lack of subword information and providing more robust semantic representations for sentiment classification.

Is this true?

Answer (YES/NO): YES